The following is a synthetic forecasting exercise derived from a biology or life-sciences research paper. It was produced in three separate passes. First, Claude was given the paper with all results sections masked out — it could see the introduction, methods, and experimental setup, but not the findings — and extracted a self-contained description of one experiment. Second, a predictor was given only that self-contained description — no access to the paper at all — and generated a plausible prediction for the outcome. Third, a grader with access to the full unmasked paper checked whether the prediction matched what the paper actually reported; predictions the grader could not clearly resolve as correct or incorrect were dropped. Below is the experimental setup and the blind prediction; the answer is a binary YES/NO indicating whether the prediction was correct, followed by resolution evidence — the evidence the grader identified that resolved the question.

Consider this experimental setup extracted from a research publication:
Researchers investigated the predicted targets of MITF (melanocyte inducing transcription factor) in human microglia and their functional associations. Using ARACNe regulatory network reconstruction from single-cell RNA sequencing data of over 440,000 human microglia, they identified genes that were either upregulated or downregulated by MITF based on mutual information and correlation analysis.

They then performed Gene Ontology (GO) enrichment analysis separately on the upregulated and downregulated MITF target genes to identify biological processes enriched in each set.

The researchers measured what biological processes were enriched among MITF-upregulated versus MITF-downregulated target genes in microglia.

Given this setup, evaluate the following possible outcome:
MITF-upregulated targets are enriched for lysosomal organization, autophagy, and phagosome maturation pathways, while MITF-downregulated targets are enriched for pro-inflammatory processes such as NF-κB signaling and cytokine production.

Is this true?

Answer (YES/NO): NO